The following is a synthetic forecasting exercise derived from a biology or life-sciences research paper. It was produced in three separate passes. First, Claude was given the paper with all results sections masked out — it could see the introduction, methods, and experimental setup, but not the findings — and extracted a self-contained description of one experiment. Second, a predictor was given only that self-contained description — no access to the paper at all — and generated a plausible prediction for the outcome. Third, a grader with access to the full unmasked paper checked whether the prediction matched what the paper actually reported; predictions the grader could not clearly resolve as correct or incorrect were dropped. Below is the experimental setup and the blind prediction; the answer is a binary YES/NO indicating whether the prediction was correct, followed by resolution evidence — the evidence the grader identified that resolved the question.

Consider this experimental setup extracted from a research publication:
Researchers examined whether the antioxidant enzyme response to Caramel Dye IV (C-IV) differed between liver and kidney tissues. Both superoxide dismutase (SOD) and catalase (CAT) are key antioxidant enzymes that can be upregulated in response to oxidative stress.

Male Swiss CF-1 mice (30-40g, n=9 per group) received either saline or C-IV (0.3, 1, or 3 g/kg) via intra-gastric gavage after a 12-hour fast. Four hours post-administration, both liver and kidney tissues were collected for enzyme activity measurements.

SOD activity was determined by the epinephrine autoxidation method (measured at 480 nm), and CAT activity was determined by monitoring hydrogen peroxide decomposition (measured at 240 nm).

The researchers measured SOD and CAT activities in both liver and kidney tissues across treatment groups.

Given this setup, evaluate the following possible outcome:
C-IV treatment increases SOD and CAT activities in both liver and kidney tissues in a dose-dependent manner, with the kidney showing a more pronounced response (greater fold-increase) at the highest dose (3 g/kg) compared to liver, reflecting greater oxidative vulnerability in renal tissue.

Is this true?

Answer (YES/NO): NO